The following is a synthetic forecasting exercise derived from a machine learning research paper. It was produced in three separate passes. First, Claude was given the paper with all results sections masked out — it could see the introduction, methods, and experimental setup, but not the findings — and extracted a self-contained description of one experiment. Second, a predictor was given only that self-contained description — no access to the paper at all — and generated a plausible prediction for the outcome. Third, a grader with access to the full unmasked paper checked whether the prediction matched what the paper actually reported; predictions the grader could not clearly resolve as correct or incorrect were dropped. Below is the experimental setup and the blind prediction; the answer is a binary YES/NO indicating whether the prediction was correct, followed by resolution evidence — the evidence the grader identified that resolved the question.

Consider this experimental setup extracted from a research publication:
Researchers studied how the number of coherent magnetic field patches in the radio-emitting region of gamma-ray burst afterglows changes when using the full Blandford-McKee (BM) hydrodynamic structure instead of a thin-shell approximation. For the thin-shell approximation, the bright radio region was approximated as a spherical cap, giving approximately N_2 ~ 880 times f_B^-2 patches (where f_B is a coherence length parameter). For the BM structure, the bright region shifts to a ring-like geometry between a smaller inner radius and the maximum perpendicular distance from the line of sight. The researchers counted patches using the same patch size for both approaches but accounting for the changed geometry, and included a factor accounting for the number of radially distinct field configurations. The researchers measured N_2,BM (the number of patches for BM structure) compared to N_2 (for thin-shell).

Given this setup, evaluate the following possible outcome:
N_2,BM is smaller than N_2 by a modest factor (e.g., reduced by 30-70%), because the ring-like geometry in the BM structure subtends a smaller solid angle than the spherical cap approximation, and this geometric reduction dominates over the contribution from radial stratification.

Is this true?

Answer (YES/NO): NO